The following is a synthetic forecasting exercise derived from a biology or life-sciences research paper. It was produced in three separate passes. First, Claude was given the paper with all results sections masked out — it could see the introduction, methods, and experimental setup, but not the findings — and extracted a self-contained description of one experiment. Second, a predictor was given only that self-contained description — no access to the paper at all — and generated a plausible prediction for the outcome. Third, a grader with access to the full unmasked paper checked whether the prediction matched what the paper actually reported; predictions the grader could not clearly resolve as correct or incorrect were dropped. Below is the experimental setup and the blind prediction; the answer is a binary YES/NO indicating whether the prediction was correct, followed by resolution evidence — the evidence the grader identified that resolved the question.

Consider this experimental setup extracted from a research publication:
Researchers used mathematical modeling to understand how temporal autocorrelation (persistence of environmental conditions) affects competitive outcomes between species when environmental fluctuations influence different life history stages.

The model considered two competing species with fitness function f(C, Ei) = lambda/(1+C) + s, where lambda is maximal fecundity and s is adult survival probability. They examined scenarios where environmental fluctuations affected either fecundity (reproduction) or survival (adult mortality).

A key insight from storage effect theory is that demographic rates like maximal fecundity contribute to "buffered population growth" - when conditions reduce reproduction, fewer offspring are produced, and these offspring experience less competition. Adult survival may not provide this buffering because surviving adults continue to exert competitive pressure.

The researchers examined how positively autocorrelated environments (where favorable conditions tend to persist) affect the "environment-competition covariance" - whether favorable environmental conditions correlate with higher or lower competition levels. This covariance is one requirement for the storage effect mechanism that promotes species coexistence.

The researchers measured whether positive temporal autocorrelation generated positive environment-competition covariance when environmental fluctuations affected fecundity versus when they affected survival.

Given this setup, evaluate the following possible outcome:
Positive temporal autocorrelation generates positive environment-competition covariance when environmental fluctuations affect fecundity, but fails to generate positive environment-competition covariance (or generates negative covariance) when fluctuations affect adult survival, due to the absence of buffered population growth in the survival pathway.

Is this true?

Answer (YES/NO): NO